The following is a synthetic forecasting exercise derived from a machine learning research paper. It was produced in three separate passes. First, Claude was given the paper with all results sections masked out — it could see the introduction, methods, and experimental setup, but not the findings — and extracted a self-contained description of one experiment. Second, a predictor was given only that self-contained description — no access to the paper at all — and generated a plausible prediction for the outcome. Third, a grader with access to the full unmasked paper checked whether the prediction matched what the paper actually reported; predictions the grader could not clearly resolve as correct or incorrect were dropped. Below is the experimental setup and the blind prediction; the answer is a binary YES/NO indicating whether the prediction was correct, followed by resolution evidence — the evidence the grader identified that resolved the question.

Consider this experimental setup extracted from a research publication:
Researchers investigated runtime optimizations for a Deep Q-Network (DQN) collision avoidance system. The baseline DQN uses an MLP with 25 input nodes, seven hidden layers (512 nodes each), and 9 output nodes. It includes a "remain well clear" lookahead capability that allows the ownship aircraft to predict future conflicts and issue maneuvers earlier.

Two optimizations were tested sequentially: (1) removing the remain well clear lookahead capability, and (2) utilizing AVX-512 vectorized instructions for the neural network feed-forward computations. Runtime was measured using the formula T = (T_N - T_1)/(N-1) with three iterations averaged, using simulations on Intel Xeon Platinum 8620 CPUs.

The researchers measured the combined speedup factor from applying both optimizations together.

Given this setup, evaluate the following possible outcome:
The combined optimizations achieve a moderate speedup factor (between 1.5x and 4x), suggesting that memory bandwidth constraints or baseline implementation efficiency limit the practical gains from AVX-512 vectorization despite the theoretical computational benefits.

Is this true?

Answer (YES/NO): YES